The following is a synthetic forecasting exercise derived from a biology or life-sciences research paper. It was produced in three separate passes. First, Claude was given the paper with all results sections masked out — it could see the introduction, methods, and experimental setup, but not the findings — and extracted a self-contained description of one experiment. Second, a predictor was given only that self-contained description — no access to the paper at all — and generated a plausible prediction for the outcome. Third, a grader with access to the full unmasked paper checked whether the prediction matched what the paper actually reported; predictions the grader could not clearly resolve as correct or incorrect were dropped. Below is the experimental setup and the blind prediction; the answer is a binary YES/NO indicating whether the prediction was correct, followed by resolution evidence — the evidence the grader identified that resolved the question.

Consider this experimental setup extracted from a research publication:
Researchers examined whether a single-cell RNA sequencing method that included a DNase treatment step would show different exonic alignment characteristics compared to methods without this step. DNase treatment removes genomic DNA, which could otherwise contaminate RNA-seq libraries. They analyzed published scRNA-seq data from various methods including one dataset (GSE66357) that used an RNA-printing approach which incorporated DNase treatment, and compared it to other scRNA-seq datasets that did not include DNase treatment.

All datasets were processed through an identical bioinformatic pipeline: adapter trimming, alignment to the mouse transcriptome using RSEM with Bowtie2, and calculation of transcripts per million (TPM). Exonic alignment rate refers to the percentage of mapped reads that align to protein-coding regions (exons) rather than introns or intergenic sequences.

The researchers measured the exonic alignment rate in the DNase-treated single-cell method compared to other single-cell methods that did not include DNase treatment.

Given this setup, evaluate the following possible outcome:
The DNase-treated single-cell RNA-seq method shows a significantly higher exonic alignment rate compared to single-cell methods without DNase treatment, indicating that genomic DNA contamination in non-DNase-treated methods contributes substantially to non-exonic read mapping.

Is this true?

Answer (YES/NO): YES